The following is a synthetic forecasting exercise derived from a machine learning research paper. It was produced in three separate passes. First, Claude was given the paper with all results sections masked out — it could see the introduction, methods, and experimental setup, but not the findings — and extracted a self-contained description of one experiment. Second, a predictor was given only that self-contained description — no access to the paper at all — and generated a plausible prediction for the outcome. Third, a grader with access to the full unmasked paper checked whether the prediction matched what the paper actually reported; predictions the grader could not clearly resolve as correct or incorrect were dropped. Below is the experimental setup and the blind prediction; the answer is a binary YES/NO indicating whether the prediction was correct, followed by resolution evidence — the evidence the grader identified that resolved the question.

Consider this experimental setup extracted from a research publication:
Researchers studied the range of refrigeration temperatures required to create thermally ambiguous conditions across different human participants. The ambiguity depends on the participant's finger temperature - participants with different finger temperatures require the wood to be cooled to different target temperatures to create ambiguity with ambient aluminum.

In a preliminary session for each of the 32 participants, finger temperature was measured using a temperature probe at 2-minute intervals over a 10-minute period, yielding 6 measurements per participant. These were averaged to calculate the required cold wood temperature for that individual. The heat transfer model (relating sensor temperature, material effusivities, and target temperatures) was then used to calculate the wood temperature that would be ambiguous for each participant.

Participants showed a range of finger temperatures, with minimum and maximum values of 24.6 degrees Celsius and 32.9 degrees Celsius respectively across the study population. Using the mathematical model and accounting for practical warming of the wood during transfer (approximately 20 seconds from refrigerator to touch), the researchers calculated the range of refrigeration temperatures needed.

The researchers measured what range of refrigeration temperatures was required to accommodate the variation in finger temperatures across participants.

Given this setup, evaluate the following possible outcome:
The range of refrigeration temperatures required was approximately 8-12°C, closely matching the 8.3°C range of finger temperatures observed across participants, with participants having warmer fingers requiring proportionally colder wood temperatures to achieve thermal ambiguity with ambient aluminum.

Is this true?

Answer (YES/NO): NO